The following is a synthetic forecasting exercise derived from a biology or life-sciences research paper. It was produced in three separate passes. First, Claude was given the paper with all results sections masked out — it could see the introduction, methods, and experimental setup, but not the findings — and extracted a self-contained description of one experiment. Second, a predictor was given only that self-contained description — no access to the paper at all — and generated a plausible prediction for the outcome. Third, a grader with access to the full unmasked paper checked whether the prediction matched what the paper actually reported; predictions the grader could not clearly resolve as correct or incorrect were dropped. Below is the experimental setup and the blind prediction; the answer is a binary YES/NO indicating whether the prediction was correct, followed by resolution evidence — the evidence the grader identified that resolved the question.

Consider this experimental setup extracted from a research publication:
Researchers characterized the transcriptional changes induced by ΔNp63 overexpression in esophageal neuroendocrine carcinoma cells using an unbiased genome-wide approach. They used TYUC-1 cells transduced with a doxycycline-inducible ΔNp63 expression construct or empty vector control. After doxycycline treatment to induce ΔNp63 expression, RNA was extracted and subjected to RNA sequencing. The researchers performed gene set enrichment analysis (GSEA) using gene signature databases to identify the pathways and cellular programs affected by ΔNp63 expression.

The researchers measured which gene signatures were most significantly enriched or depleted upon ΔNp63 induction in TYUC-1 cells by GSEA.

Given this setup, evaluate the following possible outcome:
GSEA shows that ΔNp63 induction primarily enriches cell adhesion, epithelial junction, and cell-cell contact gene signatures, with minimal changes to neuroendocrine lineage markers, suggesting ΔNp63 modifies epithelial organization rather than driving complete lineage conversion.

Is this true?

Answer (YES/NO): NO